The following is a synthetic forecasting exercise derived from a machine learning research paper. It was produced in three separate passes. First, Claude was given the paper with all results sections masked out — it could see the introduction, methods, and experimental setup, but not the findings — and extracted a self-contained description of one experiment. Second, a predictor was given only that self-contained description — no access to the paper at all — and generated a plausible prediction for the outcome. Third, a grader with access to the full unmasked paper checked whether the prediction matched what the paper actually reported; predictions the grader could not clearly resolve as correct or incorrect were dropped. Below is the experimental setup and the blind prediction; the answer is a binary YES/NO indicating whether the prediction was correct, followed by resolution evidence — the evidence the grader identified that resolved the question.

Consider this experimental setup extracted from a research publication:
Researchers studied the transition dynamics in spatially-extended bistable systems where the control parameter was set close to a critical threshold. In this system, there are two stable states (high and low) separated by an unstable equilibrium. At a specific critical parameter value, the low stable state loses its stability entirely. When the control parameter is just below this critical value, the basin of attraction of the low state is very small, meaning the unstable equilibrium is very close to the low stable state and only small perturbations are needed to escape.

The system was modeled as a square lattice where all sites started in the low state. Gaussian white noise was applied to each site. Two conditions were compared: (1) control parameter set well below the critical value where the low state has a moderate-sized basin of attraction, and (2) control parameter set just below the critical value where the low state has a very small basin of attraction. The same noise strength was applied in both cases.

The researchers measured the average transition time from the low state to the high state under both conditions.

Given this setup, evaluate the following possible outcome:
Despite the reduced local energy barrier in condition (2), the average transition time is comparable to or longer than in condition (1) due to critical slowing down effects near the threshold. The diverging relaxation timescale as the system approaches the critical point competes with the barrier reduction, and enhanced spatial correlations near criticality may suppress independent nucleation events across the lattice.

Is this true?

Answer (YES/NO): NO